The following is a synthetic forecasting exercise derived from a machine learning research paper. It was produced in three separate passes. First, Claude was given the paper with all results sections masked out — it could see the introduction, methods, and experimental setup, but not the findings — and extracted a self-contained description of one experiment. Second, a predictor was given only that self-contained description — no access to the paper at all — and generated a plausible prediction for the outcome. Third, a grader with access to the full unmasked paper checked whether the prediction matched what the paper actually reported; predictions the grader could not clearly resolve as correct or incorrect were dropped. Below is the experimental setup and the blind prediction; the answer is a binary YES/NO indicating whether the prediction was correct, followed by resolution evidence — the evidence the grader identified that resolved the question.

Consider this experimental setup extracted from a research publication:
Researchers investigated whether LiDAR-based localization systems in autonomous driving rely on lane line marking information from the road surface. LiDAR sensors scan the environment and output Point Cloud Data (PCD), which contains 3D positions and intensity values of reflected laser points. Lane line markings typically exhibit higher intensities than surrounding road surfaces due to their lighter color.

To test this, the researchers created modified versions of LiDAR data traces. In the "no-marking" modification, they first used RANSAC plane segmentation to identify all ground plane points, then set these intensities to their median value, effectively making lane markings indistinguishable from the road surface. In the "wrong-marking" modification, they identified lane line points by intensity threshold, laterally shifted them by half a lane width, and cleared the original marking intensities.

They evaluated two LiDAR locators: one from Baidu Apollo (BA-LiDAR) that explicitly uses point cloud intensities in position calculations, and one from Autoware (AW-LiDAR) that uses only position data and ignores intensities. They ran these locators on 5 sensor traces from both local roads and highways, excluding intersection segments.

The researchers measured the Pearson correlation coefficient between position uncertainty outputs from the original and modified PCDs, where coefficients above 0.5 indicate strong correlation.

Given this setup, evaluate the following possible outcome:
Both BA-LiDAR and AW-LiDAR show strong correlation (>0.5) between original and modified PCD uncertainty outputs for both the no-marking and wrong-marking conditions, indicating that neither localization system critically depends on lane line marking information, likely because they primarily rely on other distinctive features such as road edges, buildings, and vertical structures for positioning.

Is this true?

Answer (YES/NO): YES